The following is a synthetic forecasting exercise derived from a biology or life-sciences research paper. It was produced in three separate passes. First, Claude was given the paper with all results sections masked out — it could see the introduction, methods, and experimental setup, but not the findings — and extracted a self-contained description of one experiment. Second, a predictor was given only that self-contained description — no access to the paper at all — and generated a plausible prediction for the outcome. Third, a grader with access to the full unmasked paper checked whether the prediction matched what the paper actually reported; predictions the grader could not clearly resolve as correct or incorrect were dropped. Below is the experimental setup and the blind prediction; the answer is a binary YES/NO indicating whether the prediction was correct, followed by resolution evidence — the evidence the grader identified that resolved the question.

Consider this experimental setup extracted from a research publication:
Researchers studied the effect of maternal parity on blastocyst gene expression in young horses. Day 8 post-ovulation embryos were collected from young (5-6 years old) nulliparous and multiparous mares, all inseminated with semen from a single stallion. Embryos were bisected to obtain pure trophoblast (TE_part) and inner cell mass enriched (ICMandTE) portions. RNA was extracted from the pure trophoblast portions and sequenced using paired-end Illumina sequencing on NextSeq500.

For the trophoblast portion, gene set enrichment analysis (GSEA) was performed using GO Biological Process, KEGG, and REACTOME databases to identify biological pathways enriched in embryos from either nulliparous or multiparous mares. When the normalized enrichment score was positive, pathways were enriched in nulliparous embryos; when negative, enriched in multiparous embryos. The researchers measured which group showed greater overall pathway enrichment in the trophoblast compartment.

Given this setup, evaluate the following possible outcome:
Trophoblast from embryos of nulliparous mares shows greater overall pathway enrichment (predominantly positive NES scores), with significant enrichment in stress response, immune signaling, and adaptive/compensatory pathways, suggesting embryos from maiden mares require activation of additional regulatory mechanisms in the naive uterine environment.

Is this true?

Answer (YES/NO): YES